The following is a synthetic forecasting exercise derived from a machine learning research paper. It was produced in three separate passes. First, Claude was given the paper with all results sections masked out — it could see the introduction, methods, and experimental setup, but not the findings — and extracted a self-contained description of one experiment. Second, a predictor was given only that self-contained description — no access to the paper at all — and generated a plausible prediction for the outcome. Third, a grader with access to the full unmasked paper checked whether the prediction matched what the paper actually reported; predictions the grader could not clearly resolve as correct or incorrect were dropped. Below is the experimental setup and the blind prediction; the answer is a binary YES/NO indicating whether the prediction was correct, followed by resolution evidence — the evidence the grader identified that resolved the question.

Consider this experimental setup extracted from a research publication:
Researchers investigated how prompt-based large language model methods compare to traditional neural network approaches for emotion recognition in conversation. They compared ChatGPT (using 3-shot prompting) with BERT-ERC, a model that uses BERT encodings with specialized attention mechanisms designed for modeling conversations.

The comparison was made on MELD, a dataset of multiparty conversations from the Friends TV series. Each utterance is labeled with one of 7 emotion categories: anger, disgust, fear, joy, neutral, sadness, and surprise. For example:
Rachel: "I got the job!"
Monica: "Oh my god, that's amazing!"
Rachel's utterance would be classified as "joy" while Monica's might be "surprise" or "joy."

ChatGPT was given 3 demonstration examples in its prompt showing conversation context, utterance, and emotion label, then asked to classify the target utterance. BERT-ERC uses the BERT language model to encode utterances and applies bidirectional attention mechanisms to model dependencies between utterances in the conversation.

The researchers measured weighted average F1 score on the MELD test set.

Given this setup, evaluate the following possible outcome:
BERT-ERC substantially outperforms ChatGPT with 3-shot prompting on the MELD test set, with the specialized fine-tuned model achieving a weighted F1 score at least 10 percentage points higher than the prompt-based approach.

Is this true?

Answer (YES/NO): NO